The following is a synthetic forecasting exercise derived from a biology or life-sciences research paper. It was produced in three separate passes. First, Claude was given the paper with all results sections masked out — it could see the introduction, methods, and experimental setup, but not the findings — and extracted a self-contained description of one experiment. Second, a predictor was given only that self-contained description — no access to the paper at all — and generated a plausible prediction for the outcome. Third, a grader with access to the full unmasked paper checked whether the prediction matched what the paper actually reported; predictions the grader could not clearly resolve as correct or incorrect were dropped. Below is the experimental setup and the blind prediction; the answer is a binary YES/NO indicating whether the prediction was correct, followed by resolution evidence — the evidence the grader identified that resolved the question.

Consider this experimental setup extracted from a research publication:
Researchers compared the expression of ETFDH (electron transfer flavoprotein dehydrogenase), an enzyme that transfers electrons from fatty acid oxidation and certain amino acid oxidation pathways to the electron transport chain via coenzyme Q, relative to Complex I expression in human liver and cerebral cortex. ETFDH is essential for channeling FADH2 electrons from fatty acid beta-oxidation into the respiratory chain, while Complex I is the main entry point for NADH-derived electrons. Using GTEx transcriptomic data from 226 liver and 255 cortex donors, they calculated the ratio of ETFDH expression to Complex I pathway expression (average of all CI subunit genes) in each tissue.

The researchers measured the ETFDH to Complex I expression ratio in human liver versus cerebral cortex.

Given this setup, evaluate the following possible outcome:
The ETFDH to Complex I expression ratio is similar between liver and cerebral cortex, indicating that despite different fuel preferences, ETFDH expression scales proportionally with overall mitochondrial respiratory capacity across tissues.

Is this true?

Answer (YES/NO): NO